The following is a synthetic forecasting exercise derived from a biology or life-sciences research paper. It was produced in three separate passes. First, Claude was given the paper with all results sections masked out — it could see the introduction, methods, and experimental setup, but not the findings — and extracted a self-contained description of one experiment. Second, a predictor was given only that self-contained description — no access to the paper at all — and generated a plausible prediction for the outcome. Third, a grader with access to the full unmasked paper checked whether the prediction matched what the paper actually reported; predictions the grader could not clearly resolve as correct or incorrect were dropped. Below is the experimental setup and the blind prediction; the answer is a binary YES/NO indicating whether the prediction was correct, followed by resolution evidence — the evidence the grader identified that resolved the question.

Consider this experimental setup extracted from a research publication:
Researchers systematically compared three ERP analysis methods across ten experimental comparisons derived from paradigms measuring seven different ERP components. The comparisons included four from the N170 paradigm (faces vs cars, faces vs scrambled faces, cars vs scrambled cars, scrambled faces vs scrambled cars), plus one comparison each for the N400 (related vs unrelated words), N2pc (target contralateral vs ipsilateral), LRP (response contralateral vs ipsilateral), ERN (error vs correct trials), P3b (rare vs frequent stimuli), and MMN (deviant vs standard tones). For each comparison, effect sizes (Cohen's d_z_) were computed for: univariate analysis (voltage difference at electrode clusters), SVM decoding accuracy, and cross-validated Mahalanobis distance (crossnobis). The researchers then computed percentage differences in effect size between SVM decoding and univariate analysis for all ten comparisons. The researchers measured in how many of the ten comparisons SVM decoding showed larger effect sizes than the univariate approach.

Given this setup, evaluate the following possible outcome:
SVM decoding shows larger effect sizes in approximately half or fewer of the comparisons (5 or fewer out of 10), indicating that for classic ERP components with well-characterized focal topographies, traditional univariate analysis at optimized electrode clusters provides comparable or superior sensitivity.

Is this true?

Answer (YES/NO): NO